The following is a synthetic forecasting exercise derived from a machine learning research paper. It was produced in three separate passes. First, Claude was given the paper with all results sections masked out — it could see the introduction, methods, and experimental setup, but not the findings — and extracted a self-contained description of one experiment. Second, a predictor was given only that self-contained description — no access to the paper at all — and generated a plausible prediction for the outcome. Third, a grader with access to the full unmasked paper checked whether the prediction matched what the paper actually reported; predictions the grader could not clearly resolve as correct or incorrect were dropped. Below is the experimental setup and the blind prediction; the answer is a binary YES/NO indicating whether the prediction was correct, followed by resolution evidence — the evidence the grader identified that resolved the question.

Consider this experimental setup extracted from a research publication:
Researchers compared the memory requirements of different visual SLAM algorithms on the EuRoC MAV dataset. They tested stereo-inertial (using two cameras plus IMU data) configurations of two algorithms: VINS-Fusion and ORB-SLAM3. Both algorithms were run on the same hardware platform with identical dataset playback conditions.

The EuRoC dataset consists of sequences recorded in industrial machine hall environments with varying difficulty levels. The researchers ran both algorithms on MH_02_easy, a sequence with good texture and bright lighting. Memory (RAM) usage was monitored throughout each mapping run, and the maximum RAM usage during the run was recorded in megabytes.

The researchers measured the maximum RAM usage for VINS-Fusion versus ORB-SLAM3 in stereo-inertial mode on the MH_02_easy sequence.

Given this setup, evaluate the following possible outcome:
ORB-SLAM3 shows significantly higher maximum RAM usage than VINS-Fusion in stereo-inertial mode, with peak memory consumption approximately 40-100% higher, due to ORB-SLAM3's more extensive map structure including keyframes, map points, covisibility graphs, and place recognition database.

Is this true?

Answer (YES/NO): NO